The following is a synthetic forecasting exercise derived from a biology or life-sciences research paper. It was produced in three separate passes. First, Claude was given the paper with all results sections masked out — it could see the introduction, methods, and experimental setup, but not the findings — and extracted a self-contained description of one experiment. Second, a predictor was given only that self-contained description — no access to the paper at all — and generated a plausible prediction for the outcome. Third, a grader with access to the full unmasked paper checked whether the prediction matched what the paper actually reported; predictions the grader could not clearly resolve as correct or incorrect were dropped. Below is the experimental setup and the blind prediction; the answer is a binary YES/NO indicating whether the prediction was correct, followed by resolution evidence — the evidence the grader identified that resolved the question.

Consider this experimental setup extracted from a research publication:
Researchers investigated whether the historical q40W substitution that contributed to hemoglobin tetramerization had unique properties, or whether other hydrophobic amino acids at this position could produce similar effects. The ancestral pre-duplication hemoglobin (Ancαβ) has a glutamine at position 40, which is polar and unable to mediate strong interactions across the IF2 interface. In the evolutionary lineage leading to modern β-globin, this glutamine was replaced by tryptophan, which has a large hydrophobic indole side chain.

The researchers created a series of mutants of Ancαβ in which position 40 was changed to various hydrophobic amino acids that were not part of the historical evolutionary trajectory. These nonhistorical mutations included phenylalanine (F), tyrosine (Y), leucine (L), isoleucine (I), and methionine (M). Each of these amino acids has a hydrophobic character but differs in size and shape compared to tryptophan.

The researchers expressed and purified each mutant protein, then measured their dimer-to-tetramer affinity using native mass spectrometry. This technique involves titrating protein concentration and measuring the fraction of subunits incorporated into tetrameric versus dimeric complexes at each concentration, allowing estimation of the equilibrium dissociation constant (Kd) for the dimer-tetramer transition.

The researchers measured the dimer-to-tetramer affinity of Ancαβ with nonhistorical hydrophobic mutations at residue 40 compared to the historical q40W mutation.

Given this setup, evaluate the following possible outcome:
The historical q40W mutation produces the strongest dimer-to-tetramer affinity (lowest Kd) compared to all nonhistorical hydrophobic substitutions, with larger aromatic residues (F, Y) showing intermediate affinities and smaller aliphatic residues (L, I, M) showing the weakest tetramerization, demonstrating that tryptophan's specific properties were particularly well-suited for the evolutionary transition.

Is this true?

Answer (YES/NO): NO